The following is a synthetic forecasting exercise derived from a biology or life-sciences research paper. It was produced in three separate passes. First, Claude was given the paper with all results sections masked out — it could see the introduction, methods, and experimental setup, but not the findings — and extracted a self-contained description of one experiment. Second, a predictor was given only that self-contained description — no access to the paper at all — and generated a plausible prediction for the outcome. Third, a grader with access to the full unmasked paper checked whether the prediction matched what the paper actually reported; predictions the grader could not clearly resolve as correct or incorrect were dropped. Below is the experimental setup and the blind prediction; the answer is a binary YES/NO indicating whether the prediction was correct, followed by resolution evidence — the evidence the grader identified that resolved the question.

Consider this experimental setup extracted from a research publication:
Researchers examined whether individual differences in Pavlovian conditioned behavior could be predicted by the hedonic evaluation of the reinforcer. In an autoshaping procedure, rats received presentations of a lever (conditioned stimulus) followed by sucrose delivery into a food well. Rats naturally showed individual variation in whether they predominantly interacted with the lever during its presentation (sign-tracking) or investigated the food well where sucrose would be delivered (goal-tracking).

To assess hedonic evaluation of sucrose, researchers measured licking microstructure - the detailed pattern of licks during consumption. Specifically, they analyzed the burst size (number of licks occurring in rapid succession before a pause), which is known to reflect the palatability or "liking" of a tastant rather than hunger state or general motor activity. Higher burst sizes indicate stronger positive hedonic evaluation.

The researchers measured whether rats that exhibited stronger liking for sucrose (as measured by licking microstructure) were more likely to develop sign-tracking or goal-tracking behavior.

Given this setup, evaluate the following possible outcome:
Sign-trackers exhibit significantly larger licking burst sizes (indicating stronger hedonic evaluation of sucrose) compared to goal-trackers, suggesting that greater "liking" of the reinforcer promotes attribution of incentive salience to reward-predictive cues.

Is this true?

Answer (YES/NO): NO